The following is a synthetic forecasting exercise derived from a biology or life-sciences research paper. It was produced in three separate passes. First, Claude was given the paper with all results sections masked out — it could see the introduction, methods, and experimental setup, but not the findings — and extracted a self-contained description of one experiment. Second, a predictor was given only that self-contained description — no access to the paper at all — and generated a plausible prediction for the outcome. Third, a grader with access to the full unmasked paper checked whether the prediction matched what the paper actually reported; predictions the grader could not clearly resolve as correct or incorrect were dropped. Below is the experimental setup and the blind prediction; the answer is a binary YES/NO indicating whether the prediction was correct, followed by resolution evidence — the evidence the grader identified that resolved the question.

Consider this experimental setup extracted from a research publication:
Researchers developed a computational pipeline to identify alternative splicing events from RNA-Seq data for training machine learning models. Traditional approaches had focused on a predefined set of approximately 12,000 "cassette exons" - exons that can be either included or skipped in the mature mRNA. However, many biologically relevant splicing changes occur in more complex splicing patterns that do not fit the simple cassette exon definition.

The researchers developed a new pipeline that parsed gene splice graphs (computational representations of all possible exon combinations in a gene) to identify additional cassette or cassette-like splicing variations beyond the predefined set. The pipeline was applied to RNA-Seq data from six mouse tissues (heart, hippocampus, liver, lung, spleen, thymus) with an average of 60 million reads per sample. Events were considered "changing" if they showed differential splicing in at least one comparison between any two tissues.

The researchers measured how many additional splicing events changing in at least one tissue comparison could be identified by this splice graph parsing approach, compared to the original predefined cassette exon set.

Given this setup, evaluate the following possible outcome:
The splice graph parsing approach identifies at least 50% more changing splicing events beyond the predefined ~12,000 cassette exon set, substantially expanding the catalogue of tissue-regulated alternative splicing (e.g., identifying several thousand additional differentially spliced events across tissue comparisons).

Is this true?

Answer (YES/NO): NO